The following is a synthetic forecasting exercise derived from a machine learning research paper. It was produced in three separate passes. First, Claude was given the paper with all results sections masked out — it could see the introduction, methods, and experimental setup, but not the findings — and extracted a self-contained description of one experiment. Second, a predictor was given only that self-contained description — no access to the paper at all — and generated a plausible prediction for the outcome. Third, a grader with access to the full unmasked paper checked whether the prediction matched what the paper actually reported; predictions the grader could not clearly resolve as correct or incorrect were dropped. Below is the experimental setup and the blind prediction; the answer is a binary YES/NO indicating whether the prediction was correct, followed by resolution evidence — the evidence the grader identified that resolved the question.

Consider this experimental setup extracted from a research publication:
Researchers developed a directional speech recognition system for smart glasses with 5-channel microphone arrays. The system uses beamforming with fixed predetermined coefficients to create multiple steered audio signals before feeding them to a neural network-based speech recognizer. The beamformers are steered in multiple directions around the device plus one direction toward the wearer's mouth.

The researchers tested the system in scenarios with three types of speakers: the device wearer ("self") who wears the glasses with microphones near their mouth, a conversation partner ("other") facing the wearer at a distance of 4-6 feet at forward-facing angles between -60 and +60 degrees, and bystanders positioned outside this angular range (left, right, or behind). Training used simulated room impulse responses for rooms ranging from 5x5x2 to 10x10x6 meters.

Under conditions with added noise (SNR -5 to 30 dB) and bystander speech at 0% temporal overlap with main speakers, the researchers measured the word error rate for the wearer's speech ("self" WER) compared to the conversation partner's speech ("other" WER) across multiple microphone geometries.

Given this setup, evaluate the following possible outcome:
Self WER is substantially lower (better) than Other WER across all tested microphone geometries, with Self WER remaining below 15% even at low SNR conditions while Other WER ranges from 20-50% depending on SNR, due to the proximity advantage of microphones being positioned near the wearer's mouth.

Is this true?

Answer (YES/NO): NO